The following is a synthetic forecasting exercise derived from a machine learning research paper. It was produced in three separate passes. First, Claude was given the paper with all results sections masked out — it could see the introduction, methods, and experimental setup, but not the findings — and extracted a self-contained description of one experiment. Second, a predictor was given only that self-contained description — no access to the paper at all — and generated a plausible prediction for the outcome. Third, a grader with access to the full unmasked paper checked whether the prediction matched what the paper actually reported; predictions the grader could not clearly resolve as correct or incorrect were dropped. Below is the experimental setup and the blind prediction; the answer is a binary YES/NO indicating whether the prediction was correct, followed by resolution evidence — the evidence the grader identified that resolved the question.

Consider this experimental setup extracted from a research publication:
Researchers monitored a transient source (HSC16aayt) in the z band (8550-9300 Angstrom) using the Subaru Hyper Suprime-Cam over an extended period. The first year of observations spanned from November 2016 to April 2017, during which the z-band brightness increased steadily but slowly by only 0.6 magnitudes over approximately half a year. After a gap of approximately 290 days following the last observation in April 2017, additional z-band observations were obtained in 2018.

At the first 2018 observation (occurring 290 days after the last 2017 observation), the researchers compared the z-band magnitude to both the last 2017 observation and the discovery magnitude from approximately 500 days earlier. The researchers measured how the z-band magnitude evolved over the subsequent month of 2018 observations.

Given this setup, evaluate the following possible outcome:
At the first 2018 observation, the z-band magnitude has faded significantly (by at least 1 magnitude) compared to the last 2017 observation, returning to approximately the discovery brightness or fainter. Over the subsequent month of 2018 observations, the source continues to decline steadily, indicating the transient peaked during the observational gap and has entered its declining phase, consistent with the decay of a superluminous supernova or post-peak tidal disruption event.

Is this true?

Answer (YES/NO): NO